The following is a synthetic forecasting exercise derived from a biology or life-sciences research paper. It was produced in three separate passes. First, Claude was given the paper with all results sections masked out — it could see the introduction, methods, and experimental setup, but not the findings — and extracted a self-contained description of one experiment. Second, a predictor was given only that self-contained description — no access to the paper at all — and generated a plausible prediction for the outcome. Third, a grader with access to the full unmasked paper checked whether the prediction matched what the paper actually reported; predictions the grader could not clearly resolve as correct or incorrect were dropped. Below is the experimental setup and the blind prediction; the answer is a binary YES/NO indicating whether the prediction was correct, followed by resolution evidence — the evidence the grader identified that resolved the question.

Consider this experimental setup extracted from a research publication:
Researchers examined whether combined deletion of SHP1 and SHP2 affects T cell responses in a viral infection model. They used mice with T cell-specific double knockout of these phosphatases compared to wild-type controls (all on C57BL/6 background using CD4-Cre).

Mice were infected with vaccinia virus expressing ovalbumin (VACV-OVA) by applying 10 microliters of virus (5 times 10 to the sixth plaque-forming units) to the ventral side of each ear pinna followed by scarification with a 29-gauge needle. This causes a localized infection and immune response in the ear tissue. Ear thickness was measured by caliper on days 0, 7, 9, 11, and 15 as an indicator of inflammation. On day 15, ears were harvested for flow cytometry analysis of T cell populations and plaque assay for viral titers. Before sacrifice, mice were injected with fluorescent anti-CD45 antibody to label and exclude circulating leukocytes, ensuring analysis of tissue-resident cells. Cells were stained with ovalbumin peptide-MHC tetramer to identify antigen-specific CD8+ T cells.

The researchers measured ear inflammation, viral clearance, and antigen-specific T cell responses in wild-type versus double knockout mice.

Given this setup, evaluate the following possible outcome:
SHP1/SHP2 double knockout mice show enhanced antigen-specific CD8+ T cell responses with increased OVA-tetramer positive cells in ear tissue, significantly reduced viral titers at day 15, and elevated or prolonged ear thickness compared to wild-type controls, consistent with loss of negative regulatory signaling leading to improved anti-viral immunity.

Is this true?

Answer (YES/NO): NO